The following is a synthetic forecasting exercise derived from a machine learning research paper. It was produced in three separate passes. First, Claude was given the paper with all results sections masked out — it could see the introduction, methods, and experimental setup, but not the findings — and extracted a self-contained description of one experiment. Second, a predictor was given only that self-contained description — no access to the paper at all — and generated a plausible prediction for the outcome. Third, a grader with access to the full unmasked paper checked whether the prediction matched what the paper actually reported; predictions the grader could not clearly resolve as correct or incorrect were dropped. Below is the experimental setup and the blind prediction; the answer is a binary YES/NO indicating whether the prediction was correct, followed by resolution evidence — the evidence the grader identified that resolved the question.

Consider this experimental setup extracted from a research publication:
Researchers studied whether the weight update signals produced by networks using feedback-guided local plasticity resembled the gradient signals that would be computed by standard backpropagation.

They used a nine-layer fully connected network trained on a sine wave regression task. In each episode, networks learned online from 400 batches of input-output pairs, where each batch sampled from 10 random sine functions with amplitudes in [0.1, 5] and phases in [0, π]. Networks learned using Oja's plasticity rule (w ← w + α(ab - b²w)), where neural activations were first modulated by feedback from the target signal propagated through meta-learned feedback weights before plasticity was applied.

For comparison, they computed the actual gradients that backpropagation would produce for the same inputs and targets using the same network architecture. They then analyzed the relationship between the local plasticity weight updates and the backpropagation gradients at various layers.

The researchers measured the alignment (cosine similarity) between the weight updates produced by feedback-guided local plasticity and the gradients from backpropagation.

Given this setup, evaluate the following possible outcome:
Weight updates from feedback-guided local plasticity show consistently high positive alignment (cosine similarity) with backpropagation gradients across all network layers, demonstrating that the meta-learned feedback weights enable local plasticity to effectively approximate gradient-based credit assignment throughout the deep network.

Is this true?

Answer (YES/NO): NO